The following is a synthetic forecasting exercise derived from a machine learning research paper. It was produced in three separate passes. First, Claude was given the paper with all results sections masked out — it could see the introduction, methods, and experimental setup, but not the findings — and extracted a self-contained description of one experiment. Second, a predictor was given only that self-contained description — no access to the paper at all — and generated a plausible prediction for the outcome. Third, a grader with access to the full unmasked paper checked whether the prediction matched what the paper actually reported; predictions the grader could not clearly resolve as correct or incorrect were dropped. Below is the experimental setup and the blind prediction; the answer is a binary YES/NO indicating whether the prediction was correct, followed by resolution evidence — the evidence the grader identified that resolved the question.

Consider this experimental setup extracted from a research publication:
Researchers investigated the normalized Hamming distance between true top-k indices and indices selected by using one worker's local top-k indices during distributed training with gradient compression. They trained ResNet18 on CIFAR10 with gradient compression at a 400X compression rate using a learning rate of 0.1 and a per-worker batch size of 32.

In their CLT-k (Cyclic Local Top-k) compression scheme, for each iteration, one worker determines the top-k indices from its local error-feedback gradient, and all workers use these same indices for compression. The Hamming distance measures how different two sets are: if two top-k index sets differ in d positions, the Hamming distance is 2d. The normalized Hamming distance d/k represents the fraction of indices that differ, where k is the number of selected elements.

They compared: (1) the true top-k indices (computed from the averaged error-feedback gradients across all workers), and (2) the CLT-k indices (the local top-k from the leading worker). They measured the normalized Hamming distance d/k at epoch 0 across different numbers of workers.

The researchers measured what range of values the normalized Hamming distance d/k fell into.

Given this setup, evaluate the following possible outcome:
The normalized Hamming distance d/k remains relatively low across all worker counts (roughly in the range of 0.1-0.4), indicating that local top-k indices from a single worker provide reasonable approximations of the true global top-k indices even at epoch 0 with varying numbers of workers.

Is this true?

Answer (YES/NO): NO